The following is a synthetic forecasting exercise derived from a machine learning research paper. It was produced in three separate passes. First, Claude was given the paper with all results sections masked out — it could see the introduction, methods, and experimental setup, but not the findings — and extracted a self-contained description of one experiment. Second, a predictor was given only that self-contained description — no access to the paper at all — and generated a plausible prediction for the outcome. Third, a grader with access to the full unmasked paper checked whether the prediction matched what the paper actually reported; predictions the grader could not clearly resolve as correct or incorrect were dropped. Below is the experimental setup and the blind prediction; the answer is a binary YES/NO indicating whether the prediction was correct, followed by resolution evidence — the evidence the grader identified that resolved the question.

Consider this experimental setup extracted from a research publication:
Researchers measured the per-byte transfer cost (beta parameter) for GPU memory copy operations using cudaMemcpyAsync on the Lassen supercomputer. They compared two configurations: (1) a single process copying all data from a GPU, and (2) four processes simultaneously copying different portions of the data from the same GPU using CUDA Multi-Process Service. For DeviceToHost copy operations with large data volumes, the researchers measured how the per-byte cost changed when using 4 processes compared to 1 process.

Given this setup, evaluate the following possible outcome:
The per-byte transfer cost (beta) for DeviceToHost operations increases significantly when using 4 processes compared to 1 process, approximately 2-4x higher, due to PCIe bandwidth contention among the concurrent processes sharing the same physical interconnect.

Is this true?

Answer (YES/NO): NO